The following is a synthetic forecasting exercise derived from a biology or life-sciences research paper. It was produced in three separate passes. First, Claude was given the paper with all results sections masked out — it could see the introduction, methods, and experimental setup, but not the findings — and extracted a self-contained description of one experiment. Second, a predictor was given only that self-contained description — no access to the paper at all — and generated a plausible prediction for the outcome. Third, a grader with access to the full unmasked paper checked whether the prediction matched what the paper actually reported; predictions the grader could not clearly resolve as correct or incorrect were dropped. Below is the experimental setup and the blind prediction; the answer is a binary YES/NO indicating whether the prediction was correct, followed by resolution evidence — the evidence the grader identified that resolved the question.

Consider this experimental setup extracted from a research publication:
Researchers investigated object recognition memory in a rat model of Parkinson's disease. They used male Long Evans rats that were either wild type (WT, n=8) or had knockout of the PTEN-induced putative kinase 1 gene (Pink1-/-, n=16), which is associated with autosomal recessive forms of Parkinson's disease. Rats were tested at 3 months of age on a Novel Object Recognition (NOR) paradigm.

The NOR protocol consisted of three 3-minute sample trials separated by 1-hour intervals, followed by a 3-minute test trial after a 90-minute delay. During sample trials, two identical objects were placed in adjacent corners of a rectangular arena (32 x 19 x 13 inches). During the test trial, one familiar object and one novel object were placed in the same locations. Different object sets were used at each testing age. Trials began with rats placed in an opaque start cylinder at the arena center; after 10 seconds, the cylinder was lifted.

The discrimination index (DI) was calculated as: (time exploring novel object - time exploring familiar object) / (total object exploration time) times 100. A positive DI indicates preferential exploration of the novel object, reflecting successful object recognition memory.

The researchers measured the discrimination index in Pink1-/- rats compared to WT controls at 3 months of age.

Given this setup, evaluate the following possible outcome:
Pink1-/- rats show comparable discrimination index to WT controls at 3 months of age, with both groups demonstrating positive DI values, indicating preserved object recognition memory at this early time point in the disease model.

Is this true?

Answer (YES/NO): YES